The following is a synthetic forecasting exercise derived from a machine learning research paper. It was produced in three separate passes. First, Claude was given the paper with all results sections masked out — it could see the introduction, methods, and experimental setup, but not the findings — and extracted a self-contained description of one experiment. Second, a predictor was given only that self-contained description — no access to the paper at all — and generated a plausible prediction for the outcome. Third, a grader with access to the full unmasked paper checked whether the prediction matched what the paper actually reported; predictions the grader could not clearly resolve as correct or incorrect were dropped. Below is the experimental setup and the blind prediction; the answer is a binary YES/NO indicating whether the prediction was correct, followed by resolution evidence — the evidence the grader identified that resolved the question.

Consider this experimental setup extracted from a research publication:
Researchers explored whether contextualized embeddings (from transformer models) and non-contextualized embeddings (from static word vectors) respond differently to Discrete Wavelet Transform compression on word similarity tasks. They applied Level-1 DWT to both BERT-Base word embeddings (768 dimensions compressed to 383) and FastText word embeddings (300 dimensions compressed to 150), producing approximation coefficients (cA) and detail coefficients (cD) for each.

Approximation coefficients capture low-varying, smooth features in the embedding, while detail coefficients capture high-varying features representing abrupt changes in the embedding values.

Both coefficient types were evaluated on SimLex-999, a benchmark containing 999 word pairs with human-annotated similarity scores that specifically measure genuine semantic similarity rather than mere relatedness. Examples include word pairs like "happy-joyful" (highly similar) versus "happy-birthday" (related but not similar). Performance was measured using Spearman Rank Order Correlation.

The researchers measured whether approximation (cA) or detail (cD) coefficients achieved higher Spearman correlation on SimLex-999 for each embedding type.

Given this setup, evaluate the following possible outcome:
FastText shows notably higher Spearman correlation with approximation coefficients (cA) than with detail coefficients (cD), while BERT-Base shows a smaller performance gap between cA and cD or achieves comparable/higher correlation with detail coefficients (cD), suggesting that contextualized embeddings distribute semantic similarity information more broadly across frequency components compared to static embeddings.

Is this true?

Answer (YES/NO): NO